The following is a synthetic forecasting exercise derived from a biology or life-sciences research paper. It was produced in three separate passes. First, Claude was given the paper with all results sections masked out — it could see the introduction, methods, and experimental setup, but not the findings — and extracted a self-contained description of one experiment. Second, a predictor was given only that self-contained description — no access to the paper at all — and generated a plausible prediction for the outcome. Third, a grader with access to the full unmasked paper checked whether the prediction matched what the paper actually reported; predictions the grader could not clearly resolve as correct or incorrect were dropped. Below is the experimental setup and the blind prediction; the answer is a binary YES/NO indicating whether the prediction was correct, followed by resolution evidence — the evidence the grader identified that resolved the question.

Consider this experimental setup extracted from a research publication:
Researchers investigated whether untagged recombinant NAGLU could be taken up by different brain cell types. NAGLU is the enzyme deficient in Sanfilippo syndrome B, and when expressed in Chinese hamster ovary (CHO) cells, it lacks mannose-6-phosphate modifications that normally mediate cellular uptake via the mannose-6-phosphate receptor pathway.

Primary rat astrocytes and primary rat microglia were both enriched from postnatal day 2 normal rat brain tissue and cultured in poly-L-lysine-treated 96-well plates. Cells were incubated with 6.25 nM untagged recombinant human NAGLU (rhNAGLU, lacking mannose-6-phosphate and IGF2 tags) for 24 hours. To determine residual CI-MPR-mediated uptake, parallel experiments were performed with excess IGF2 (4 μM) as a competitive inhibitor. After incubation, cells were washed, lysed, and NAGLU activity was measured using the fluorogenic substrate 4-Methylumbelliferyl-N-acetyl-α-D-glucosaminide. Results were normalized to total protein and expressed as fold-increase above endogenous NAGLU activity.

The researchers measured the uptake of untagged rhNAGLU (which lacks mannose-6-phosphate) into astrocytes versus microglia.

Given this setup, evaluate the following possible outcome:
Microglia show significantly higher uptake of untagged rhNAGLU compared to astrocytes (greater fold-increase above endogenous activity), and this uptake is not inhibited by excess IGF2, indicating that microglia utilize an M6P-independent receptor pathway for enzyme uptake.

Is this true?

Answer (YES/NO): NO